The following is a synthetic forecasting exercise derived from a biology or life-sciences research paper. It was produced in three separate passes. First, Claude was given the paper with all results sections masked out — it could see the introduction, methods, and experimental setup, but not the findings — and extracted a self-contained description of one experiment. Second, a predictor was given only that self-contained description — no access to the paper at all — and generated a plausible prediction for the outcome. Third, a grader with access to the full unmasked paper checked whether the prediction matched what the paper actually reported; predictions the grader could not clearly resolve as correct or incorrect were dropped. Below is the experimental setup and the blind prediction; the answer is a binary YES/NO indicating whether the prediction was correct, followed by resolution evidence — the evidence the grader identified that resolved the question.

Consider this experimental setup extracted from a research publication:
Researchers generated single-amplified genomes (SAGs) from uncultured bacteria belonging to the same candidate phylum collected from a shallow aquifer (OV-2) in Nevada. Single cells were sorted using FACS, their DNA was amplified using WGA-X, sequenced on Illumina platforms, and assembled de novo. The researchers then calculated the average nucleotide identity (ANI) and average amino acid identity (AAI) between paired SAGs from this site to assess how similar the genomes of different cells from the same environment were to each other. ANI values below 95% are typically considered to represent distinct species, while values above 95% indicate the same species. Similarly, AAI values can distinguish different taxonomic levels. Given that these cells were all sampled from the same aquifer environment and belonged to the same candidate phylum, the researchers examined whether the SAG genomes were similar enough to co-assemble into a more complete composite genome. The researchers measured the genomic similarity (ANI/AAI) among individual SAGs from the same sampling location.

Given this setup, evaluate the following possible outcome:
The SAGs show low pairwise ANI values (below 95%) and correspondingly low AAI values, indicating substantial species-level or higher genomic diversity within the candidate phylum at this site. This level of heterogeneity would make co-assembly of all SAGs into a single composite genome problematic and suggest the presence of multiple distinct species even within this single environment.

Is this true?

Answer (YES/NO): YES